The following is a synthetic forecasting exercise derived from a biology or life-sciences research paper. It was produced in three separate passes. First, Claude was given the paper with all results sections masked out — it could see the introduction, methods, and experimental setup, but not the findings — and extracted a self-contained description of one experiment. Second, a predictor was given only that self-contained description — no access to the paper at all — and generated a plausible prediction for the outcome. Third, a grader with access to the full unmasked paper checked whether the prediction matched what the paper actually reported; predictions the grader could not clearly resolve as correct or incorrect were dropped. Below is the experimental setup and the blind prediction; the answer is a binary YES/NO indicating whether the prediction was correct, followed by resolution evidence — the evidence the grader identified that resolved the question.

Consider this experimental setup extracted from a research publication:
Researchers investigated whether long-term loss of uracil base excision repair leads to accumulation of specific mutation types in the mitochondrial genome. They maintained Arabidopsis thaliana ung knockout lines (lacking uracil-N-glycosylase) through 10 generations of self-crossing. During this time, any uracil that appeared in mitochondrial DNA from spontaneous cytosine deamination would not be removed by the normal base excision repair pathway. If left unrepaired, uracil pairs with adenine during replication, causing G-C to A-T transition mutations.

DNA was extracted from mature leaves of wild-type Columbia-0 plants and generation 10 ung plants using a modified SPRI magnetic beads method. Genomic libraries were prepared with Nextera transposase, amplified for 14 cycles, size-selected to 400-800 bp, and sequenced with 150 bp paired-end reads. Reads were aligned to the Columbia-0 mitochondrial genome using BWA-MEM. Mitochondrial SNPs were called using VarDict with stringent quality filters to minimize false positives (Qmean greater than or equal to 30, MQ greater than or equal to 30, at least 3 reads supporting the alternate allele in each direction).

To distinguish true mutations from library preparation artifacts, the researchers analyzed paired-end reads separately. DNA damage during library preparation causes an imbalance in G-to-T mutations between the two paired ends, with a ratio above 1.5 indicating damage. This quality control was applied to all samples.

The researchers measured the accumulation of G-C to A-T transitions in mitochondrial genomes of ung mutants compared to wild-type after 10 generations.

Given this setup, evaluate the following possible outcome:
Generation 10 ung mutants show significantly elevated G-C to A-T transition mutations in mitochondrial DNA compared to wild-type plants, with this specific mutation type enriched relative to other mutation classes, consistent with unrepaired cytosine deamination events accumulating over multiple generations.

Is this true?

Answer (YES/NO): NO